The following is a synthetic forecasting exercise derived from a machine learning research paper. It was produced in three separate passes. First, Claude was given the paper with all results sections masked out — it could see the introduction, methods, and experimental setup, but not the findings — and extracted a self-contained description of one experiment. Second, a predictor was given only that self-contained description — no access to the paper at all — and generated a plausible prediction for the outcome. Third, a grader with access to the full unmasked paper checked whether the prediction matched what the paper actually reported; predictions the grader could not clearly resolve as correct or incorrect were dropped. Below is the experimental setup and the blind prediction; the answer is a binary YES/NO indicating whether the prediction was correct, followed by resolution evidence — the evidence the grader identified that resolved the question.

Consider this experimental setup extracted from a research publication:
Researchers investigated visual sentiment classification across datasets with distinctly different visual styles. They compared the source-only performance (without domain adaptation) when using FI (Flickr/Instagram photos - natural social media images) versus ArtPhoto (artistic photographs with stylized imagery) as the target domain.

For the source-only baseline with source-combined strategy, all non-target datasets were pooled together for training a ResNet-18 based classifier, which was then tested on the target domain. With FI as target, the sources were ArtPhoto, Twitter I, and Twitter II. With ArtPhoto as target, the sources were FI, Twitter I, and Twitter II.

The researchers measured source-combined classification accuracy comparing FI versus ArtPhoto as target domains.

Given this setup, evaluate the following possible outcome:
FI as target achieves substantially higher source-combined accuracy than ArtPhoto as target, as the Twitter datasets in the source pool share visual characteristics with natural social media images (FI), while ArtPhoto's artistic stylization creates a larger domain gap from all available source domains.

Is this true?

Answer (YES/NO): YES